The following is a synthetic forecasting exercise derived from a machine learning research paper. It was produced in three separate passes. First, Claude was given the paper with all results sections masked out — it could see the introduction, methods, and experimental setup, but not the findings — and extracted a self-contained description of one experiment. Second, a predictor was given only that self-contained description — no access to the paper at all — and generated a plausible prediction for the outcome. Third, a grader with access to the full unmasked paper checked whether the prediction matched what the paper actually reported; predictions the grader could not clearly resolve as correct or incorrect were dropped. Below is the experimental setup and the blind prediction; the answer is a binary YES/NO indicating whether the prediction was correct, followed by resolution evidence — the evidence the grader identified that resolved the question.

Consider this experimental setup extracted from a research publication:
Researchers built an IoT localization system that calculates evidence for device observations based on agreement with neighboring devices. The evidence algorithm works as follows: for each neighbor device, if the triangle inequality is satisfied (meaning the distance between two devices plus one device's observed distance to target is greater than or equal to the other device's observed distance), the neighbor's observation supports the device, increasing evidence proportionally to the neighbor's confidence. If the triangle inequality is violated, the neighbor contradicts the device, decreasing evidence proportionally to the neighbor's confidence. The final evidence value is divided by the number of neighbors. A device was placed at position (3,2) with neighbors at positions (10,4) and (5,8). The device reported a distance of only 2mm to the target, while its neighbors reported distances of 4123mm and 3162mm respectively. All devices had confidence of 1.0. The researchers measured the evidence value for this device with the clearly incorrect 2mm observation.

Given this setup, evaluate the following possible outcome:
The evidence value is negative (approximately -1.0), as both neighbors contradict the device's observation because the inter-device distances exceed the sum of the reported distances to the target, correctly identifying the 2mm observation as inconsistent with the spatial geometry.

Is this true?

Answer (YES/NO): YES